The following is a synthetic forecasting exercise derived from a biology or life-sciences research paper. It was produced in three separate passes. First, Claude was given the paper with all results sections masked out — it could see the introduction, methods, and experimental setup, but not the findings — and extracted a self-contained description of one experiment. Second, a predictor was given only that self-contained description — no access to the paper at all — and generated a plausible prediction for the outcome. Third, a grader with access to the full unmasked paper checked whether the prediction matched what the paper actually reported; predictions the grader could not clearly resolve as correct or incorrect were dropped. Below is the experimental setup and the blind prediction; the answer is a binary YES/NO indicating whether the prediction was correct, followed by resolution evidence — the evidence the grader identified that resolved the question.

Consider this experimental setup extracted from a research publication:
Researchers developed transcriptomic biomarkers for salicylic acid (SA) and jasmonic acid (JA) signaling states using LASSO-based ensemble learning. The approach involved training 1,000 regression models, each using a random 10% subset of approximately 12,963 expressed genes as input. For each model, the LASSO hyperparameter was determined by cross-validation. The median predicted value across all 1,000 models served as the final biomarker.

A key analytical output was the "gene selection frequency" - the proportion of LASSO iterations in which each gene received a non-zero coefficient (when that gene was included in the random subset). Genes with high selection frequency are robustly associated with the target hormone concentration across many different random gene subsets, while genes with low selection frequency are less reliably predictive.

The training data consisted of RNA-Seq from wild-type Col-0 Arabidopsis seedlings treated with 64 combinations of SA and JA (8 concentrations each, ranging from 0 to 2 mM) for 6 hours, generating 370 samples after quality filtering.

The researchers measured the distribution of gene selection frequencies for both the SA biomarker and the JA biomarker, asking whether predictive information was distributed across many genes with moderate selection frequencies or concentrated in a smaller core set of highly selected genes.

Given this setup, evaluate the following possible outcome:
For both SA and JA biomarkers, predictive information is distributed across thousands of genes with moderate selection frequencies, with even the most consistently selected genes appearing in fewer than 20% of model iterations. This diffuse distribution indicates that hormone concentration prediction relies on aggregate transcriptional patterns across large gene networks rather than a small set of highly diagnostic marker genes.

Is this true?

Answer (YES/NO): NO